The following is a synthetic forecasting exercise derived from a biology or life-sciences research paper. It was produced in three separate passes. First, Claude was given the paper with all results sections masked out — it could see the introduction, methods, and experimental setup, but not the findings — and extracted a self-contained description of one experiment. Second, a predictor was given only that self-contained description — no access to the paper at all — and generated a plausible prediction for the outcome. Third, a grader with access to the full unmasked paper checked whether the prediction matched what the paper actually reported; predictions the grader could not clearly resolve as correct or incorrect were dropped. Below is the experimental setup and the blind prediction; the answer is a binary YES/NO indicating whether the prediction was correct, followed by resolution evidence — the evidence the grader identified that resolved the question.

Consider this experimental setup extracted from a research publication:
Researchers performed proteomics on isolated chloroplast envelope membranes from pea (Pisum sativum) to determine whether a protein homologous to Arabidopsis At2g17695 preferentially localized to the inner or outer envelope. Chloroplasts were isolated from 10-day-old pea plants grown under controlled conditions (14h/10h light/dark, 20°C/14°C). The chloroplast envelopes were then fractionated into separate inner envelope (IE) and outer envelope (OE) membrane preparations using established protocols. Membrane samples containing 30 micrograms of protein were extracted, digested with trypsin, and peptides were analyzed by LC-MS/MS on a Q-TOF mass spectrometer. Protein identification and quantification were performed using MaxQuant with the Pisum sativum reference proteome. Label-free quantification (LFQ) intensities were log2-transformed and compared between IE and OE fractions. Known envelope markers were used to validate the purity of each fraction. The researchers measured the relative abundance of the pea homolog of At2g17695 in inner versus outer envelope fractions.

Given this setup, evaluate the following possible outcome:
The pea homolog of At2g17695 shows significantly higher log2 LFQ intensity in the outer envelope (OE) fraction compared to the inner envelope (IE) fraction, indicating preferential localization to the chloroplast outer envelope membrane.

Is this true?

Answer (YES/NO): NO